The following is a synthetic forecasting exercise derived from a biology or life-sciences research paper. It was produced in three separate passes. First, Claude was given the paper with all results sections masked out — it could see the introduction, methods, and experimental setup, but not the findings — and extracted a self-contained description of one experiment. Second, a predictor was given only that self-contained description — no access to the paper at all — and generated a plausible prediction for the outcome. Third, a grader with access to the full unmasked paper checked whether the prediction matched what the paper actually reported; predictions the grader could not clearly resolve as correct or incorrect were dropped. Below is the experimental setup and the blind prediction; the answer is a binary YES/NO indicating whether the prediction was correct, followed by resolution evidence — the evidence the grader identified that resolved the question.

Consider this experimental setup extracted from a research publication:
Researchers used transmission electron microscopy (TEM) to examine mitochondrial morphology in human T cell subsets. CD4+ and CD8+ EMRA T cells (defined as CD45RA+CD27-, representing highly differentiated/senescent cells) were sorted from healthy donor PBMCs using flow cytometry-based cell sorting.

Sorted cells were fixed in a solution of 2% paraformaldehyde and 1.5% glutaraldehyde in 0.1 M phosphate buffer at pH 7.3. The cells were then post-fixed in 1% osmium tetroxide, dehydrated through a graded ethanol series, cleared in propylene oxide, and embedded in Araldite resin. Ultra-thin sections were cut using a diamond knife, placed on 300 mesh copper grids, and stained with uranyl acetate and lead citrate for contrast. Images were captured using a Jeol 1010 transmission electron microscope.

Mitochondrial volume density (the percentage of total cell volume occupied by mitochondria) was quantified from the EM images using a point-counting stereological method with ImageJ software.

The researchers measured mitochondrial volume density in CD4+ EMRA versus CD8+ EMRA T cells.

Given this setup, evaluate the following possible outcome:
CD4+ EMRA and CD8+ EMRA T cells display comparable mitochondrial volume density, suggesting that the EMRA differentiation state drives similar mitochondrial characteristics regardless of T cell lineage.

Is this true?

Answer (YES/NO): NO